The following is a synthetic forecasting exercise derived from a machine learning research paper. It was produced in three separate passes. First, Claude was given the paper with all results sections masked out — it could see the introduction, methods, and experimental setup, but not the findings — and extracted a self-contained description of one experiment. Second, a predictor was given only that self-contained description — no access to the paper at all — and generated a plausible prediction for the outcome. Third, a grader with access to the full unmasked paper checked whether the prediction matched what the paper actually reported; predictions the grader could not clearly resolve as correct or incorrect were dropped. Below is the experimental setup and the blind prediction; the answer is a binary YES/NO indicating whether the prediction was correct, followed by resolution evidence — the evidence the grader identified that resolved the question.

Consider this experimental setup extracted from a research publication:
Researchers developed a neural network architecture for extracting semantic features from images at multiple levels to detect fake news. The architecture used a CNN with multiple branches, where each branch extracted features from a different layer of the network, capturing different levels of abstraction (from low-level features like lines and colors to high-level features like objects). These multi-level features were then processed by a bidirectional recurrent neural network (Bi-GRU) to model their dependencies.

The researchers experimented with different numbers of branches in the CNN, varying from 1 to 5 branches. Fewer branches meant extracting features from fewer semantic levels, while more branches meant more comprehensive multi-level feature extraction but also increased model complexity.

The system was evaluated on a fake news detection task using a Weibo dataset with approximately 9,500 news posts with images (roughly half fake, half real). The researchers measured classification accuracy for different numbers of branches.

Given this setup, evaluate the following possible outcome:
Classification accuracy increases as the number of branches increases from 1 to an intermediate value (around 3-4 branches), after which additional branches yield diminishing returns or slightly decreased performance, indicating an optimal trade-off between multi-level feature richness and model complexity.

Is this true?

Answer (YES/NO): YES